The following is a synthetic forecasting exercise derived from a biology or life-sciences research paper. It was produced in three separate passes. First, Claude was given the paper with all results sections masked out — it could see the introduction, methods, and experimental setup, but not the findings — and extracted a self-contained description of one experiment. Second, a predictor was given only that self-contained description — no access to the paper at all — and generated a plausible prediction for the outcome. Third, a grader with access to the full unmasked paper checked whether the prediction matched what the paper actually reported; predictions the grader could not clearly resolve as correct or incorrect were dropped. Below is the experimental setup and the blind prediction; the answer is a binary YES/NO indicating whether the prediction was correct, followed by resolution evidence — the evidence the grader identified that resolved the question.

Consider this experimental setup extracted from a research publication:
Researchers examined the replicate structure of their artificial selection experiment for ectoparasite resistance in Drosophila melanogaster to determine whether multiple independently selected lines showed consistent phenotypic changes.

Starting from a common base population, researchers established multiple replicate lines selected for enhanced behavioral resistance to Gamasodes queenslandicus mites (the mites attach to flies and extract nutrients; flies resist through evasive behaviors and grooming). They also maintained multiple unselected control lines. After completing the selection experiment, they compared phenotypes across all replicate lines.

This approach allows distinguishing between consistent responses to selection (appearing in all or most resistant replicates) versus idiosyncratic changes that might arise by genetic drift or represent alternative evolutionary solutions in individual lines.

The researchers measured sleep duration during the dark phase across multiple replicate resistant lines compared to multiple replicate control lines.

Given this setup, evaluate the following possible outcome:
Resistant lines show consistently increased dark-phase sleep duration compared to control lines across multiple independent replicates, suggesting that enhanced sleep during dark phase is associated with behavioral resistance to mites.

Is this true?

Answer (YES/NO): NO